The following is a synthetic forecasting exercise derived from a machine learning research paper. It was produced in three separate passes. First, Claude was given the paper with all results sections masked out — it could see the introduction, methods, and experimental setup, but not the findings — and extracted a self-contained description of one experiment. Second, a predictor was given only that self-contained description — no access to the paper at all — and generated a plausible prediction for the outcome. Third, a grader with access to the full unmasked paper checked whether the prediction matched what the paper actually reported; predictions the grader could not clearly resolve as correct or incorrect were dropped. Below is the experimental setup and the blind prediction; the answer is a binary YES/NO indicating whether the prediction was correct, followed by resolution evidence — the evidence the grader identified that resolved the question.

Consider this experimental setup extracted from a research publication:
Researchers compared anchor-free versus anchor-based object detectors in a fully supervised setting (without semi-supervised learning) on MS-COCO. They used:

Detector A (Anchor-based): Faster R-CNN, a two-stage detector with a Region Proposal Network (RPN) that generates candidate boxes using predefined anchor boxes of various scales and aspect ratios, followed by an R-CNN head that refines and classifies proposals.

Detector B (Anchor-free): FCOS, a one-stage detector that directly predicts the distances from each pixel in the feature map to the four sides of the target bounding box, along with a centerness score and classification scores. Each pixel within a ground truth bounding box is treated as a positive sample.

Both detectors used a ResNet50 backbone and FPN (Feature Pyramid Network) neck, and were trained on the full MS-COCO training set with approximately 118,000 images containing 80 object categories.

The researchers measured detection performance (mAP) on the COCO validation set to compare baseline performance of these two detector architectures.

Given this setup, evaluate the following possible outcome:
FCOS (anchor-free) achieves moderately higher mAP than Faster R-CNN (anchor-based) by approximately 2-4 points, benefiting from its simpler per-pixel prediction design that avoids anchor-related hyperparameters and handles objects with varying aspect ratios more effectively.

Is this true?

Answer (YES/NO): NO